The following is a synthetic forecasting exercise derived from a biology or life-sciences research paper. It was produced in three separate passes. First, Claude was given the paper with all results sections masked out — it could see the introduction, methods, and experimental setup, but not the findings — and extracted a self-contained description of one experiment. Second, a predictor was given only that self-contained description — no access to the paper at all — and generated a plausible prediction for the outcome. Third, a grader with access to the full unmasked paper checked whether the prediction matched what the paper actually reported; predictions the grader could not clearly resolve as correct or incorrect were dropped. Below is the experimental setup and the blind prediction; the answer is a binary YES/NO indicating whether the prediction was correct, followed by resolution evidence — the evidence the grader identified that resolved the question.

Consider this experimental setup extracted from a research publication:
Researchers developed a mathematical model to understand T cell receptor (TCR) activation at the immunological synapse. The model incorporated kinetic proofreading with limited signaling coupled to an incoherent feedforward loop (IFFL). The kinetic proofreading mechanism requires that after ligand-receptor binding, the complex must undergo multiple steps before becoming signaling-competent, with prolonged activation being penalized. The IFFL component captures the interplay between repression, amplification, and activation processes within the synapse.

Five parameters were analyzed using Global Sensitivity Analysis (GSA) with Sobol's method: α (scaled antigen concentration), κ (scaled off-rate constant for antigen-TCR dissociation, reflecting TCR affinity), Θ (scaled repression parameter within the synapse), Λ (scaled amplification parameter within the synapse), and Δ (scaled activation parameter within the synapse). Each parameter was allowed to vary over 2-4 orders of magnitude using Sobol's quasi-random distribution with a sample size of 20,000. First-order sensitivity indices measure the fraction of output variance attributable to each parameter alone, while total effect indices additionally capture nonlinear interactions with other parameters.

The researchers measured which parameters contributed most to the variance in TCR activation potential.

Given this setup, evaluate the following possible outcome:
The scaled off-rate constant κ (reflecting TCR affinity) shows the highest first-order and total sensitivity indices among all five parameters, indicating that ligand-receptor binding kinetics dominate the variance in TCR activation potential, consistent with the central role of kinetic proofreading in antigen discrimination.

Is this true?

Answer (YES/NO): NO